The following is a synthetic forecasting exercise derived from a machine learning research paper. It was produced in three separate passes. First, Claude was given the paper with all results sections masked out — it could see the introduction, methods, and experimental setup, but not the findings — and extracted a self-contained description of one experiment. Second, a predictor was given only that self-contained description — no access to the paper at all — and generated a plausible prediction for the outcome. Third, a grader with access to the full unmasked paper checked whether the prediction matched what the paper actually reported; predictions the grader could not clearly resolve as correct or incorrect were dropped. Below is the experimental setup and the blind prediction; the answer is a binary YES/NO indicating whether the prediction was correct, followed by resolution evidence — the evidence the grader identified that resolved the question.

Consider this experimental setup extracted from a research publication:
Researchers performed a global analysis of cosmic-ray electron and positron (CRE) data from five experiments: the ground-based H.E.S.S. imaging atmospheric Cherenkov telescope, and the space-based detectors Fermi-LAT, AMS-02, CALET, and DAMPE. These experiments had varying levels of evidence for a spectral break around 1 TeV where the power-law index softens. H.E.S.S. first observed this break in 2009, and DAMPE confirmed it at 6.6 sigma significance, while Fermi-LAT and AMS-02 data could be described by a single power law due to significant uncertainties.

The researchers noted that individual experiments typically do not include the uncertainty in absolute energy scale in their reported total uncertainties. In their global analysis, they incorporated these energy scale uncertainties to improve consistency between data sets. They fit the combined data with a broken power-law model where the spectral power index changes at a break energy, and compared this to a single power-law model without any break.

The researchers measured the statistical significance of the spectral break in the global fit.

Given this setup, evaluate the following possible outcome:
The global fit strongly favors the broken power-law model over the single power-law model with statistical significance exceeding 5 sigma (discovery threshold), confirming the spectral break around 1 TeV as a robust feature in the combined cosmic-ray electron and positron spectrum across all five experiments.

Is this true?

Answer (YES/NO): YES